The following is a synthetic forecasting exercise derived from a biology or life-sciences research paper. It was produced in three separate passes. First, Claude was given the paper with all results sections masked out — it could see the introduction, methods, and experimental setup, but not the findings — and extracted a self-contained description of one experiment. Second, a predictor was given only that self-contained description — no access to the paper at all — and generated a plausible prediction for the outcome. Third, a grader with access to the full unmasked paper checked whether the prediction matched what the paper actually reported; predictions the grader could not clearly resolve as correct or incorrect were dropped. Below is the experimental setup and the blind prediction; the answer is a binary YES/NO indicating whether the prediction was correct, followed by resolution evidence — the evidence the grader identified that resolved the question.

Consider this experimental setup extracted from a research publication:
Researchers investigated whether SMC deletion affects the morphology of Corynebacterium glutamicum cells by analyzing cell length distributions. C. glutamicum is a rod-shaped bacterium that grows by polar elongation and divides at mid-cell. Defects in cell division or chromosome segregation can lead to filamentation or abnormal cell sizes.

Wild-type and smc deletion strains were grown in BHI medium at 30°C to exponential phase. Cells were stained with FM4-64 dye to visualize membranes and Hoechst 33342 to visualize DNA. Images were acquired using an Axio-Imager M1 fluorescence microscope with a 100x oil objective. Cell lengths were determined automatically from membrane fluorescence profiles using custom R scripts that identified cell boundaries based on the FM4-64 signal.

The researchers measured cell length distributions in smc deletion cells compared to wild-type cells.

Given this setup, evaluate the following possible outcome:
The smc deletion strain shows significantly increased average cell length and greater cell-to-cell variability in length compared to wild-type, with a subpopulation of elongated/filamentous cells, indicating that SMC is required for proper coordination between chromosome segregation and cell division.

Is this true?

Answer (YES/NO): NO